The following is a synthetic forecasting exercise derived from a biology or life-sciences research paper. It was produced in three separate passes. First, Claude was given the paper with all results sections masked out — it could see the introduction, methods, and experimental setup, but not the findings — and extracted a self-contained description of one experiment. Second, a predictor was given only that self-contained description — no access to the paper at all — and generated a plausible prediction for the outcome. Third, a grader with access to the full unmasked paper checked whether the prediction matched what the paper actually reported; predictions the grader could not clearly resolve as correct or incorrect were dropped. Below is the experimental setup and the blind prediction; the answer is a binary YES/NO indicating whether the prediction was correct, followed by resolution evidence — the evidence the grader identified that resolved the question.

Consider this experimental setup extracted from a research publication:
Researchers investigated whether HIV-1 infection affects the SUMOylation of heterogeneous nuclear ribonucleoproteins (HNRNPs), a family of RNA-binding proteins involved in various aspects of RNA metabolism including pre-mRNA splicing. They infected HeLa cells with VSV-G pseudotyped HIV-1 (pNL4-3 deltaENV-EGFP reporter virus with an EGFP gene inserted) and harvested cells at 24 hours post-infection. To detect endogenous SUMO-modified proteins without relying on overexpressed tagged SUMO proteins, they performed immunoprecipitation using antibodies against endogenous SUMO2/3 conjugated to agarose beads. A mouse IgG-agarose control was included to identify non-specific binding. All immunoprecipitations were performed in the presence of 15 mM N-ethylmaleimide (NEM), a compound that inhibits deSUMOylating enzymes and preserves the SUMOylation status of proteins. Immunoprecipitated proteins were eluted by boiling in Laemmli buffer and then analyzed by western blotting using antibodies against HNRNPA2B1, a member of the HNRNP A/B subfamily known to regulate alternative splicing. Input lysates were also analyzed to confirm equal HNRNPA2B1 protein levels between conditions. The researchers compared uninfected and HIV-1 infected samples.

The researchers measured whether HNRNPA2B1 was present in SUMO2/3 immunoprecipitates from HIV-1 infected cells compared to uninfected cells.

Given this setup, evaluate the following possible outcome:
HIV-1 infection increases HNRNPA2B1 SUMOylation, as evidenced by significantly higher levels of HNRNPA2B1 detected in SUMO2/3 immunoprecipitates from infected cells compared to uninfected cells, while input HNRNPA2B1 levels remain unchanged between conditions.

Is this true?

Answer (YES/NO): YES